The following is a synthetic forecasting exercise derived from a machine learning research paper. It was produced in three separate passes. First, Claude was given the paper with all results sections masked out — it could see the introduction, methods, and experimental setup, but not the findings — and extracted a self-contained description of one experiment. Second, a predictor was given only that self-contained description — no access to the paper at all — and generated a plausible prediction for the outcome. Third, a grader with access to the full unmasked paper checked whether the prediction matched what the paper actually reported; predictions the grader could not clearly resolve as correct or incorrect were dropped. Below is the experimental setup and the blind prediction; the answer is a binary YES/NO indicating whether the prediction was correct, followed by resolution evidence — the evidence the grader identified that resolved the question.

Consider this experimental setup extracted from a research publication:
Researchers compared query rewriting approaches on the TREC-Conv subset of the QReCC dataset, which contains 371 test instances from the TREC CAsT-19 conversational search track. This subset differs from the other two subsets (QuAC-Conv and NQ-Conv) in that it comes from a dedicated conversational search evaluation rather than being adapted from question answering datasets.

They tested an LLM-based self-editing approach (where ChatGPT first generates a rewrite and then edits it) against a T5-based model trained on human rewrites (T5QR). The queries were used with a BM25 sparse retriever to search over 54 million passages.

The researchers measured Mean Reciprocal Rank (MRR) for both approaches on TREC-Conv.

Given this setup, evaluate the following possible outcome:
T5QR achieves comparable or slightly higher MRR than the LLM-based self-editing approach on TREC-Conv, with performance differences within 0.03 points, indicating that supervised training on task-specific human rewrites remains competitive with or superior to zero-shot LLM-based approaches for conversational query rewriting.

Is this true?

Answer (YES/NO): NO